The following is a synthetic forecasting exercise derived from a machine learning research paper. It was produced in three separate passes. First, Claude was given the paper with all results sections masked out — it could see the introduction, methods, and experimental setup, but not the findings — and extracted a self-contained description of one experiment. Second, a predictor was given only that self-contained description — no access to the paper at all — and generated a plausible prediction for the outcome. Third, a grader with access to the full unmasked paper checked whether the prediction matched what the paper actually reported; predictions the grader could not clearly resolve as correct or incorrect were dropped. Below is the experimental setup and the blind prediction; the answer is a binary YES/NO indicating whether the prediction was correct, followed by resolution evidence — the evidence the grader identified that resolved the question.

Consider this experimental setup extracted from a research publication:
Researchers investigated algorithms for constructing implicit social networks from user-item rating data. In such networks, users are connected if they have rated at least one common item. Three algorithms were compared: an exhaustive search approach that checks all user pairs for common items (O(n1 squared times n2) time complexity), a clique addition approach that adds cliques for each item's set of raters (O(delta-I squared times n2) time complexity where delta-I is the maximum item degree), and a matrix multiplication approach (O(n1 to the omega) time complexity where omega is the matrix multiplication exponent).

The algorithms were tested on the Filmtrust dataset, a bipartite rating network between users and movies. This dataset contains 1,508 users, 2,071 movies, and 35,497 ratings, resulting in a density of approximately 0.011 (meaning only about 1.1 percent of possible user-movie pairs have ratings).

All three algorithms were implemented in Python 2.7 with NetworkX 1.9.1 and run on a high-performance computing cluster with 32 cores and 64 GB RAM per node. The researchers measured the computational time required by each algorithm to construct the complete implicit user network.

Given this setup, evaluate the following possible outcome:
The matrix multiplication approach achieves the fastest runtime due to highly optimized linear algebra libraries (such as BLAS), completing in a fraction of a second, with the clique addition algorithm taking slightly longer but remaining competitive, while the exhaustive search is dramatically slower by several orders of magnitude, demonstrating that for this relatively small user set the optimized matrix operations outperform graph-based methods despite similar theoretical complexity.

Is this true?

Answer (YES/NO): NO